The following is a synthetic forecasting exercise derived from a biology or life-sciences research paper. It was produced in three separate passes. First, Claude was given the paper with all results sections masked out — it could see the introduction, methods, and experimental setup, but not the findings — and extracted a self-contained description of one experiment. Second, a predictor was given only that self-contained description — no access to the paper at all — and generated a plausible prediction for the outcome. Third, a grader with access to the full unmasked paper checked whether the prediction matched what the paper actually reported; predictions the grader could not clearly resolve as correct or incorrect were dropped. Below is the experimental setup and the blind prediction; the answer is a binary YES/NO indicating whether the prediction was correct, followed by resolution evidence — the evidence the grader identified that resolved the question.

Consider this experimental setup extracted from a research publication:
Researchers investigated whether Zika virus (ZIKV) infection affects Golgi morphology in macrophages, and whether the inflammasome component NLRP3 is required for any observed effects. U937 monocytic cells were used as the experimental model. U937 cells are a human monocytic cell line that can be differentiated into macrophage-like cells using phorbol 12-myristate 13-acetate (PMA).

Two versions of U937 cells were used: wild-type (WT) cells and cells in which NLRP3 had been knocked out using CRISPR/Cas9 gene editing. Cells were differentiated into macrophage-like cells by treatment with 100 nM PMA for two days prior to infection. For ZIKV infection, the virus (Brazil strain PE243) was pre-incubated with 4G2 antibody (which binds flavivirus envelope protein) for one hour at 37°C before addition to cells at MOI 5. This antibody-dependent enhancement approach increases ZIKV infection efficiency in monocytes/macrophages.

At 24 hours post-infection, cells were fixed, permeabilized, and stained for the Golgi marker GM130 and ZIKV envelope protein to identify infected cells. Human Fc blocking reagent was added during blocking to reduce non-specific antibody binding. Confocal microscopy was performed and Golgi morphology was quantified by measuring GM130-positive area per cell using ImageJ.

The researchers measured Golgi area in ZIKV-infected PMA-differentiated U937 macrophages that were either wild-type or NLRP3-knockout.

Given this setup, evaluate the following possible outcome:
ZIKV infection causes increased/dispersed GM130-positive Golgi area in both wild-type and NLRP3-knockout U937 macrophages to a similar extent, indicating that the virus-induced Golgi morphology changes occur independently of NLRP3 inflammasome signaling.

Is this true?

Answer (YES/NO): NO